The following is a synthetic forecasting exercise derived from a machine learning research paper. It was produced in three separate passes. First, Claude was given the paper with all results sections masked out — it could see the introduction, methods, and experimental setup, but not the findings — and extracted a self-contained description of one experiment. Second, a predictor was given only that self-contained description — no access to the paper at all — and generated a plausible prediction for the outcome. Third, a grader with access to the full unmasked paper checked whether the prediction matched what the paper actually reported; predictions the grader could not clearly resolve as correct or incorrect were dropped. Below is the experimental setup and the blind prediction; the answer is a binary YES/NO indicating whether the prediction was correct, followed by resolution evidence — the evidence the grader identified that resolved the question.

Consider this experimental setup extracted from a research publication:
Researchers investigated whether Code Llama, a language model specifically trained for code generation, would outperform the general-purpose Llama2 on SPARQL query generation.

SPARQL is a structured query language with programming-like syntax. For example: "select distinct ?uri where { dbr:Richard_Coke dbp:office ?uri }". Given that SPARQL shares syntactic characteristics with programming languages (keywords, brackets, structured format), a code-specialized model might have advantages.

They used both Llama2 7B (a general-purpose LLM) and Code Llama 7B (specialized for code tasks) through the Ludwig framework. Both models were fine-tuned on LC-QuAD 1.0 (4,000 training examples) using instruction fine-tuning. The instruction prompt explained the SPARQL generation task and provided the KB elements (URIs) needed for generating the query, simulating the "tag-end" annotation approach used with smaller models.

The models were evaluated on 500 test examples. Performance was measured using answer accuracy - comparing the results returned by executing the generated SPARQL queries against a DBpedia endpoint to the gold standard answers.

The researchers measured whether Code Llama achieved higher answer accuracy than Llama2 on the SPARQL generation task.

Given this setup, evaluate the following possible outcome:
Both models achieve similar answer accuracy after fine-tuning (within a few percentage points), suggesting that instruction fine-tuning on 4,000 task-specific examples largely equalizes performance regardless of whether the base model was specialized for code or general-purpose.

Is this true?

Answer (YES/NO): NO